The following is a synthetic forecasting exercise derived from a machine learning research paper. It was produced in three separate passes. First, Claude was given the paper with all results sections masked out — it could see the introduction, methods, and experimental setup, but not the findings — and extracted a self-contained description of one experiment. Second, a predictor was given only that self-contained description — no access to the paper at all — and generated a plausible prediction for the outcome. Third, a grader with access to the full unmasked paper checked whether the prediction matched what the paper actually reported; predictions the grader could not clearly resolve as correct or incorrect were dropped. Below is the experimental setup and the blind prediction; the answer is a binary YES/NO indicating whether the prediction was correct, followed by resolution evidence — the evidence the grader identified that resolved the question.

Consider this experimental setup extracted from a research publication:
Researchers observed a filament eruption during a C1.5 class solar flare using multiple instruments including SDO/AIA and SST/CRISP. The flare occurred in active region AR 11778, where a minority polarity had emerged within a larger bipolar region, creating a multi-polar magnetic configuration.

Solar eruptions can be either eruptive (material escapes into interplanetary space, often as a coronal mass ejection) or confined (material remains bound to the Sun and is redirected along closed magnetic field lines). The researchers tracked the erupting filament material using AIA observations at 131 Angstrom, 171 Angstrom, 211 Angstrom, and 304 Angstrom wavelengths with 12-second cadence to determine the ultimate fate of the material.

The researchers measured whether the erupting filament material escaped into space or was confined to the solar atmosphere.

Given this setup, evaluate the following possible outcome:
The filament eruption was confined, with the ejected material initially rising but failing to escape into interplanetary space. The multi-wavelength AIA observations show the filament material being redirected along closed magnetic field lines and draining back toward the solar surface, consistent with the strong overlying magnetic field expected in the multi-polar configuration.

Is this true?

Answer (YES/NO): YES